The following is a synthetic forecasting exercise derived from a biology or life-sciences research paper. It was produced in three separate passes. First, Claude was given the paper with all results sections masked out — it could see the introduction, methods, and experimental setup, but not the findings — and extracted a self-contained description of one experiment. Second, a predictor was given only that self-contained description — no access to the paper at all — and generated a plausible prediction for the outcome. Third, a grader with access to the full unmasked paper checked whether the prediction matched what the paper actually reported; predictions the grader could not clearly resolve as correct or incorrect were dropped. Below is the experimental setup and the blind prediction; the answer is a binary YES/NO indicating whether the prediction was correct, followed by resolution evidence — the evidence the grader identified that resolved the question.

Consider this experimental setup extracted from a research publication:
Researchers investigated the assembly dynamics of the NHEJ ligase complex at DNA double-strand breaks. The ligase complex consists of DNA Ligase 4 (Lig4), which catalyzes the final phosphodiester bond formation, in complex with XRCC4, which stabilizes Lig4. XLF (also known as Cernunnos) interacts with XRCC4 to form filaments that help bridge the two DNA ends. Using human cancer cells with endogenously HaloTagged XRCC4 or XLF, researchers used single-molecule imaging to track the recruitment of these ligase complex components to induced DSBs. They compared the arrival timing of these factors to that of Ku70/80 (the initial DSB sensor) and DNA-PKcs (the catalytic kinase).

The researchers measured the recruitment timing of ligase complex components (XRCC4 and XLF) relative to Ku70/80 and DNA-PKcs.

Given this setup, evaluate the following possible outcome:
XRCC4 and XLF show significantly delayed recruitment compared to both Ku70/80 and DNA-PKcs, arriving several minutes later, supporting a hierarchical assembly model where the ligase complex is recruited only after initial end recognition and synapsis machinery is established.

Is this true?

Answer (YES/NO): YES